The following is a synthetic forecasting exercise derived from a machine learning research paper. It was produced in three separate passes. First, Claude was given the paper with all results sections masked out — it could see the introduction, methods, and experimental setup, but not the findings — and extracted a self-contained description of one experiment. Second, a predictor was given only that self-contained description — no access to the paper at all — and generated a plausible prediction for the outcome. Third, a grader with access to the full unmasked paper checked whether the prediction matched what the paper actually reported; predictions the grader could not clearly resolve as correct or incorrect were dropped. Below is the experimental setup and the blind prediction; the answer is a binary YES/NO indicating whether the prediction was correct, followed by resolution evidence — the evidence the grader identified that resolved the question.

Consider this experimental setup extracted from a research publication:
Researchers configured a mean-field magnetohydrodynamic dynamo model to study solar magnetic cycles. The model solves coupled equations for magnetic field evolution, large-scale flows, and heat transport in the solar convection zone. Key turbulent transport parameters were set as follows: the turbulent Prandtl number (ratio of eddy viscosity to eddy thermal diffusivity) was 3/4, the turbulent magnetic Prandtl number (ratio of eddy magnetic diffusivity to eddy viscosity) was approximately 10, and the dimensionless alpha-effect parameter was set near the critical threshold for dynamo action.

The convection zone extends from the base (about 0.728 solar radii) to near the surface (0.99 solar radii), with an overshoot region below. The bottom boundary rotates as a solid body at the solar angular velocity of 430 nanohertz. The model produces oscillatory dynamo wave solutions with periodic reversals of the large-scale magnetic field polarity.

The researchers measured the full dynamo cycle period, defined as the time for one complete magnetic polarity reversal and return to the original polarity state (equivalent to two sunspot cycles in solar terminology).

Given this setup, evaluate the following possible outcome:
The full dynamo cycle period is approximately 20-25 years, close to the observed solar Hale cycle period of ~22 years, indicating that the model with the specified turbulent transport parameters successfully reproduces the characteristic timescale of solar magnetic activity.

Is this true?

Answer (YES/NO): YES